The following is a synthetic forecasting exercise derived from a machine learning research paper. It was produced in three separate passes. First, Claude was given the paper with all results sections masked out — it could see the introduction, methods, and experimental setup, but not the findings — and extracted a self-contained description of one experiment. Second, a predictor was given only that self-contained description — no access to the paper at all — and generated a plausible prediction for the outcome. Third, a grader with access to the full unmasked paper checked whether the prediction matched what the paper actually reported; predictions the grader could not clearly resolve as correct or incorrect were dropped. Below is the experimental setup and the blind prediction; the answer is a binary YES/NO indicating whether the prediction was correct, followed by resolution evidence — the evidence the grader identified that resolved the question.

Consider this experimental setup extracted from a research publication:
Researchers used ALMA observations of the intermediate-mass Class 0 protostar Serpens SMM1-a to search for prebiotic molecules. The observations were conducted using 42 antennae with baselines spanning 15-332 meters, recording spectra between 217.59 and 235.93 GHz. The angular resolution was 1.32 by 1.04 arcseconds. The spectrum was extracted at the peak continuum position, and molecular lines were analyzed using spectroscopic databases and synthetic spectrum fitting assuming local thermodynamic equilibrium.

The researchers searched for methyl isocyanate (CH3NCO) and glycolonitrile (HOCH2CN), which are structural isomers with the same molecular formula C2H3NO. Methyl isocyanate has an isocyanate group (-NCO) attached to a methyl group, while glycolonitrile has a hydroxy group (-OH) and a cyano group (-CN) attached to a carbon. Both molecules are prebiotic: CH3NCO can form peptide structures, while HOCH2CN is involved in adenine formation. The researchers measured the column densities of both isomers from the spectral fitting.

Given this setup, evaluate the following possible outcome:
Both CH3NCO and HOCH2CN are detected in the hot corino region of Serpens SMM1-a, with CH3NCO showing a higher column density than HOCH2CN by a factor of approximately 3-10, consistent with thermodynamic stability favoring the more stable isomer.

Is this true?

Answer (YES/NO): NO